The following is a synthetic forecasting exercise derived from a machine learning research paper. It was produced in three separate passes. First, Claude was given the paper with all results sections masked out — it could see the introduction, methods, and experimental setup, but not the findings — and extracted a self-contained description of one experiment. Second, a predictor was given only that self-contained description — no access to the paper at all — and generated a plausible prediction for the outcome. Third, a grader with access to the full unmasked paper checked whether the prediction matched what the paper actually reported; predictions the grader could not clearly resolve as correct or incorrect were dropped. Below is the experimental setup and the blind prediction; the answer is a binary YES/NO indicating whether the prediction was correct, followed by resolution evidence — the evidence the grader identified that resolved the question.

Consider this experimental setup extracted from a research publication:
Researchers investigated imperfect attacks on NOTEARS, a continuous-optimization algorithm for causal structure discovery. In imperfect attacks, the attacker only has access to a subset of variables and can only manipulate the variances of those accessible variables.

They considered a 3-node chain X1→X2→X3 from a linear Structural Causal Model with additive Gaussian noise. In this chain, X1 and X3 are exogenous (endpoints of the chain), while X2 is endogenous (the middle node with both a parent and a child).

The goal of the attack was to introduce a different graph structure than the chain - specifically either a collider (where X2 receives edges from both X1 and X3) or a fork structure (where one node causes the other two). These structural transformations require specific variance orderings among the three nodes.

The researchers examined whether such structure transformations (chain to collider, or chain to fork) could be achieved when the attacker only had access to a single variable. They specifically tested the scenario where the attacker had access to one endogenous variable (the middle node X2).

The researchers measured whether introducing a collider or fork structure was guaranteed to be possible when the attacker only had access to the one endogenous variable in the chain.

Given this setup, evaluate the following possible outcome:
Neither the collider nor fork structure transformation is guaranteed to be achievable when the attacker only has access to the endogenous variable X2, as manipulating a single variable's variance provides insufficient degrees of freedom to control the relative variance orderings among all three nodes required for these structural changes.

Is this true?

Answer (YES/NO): NO